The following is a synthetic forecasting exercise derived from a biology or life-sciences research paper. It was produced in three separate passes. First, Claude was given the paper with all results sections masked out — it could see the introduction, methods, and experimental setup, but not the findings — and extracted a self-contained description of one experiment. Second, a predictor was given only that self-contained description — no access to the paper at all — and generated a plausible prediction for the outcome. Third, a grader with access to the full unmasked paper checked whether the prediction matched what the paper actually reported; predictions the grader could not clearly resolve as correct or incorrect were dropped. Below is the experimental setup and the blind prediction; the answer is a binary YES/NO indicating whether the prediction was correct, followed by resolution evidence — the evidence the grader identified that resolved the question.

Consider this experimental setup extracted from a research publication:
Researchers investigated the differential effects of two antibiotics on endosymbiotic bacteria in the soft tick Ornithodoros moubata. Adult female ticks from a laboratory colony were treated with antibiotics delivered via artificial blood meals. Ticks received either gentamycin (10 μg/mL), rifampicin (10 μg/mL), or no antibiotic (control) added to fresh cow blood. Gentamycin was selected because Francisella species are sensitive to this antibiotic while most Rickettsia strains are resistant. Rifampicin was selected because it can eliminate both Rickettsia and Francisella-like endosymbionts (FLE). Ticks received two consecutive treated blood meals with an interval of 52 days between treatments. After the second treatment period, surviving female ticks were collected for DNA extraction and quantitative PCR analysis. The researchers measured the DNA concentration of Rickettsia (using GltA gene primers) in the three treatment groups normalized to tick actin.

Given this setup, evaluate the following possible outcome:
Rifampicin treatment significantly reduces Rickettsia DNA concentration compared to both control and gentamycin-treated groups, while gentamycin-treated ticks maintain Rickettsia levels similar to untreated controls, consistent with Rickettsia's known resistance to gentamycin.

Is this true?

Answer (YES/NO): NO